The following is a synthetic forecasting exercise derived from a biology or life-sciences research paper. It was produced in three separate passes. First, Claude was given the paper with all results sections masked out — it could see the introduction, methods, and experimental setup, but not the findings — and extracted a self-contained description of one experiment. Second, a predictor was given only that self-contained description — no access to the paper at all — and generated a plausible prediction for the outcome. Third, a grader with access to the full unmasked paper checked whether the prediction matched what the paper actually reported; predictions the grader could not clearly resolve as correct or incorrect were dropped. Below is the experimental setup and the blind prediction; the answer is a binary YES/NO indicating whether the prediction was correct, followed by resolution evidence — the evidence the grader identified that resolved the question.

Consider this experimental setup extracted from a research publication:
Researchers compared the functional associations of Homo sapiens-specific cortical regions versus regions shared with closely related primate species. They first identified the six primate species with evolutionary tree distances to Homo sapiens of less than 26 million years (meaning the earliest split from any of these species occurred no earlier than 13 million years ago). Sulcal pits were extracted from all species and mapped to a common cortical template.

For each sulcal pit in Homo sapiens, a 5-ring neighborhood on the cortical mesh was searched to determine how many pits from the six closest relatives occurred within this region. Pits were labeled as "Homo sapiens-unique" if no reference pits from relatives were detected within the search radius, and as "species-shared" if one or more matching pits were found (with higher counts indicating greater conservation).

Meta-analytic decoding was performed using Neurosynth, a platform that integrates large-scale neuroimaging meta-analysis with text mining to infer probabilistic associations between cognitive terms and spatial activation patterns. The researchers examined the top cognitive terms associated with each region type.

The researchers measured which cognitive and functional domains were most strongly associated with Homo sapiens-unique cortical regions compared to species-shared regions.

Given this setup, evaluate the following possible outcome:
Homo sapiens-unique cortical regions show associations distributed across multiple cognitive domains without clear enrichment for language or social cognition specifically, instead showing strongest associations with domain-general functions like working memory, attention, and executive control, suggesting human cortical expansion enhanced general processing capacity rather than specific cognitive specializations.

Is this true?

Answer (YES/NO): NO